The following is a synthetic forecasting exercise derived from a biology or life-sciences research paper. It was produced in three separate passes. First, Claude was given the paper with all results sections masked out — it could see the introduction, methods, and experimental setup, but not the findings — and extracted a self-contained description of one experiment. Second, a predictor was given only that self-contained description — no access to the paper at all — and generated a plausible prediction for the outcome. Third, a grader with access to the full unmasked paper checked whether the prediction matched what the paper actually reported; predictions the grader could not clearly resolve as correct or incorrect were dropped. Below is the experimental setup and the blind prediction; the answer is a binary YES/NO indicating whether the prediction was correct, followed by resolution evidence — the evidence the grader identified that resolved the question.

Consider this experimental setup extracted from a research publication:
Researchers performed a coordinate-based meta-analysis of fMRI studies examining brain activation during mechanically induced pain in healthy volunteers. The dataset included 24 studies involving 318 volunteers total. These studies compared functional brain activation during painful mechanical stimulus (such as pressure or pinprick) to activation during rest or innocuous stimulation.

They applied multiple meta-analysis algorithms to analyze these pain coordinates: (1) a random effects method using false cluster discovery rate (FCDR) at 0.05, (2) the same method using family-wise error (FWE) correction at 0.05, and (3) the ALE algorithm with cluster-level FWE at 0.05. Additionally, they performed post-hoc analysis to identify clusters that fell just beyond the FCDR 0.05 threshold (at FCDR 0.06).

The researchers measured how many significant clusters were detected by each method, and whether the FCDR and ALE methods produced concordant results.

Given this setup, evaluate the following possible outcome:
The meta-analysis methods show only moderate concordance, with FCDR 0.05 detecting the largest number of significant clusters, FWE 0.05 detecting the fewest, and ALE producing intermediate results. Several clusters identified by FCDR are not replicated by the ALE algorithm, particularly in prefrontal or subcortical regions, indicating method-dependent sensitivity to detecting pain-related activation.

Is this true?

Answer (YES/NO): NO